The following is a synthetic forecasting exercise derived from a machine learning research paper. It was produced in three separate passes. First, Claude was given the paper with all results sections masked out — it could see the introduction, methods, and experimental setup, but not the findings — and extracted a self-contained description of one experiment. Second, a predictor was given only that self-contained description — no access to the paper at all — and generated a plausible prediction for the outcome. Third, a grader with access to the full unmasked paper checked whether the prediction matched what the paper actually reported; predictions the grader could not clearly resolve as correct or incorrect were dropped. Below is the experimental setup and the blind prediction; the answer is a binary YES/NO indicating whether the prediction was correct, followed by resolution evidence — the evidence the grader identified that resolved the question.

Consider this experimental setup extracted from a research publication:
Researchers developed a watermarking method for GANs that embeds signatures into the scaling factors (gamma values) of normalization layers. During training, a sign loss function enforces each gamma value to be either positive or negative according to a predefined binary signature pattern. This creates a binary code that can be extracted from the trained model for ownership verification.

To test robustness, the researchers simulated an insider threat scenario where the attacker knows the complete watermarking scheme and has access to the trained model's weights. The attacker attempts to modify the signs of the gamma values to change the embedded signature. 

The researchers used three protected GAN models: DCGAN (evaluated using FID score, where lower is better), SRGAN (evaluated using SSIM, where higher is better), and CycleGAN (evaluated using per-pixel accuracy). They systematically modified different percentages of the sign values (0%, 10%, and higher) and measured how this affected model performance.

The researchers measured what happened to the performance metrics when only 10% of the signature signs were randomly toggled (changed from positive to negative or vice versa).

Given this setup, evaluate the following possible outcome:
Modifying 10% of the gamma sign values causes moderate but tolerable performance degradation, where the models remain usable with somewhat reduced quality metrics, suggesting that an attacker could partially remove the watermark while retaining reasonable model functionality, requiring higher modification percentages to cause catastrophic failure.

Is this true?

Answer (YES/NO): NO